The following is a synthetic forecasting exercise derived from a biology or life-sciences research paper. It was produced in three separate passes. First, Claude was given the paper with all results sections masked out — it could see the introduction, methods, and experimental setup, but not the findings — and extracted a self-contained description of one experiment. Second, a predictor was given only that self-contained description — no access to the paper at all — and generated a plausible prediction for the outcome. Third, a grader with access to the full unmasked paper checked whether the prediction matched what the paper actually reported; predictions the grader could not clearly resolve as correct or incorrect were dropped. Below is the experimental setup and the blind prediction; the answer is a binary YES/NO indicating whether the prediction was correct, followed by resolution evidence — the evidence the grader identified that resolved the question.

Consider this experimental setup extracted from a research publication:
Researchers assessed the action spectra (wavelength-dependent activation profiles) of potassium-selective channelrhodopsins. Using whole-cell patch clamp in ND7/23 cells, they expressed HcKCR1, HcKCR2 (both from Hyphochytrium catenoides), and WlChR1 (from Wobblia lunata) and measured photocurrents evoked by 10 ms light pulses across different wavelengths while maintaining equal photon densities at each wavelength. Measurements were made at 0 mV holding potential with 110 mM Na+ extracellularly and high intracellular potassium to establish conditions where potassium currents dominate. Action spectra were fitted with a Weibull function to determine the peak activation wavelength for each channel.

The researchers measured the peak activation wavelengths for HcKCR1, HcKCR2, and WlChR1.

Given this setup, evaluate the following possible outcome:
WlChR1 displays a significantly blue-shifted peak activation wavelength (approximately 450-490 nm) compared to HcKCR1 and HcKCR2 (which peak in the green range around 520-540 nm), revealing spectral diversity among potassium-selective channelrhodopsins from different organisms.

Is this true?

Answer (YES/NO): NO